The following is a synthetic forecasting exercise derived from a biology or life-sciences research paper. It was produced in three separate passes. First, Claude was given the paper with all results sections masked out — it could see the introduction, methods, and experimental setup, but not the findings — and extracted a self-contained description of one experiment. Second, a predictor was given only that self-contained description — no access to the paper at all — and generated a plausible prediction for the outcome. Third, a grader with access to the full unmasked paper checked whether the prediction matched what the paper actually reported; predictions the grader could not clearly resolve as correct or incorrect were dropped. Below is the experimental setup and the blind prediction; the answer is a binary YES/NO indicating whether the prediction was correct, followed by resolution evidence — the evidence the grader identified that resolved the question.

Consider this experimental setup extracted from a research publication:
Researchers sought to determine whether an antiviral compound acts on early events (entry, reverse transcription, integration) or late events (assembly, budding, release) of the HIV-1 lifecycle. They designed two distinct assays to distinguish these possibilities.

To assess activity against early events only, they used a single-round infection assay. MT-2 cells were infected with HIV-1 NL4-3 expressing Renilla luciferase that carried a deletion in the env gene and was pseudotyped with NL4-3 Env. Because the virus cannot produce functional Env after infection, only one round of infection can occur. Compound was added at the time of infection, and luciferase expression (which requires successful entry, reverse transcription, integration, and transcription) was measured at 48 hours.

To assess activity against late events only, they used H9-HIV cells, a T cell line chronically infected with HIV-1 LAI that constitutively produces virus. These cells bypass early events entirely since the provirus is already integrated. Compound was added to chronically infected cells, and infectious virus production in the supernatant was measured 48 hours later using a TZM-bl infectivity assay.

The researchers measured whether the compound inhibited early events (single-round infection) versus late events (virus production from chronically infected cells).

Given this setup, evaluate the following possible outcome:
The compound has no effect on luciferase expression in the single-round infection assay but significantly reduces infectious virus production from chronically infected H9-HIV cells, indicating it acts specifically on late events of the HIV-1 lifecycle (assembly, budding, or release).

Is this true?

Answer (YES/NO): YES